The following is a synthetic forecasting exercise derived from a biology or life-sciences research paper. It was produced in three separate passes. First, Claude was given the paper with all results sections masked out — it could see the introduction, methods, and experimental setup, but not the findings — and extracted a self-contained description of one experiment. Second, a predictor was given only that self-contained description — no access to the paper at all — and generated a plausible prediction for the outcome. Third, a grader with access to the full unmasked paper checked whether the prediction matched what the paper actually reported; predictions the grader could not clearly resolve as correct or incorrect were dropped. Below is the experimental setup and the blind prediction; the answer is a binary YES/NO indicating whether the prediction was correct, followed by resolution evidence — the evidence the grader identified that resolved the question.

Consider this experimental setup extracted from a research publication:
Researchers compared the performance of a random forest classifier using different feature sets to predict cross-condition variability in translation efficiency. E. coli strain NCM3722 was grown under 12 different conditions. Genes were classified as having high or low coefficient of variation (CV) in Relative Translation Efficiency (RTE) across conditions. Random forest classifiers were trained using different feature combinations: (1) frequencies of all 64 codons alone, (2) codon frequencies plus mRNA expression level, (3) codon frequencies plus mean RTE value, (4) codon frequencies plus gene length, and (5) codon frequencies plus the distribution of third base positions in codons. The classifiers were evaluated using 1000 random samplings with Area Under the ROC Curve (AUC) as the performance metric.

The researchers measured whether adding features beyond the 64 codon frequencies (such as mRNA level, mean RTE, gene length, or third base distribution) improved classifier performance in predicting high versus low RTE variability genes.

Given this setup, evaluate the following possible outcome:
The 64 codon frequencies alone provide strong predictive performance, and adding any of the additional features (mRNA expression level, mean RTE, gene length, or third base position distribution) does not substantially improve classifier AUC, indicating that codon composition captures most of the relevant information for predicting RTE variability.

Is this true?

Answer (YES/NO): NO